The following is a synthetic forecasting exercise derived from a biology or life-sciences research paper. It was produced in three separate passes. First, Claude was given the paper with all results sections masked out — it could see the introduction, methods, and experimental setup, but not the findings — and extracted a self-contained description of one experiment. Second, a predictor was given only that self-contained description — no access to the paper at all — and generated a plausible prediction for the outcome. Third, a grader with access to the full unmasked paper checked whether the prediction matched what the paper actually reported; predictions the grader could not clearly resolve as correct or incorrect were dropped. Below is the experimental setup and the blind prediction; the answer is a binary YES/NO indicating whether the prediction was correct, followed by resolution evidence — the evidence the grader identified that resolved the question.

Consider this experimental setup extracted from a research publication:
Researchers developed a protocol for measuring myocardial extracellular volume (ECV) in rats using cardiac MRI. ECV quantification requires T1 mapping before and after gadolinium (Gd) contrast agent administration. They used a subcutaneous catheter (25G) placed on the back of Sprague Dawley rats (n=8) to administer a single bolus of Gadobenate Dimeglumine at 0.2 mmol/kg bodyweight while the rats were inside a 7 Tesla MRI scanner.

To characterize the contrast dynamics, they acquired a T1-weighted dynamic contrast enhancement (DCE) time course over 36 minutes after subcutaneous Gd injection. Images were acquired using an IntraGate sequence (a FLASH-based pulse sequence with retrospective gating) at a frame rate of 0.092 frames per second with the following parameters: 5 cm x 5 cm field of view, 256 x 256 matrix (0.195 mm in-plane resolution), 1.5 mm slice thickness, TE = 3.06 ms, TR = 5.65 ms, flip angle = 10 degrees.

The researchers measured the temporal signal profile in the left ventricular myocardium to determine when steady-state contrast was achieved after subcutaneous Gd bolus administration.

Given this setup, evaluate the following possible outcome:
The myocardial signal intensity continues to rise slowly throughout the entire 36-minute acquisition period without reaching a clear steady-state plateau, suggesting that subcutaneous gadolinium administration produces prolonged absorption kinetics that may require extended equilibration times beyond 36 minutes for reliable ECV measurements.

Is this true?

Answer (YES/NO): NO